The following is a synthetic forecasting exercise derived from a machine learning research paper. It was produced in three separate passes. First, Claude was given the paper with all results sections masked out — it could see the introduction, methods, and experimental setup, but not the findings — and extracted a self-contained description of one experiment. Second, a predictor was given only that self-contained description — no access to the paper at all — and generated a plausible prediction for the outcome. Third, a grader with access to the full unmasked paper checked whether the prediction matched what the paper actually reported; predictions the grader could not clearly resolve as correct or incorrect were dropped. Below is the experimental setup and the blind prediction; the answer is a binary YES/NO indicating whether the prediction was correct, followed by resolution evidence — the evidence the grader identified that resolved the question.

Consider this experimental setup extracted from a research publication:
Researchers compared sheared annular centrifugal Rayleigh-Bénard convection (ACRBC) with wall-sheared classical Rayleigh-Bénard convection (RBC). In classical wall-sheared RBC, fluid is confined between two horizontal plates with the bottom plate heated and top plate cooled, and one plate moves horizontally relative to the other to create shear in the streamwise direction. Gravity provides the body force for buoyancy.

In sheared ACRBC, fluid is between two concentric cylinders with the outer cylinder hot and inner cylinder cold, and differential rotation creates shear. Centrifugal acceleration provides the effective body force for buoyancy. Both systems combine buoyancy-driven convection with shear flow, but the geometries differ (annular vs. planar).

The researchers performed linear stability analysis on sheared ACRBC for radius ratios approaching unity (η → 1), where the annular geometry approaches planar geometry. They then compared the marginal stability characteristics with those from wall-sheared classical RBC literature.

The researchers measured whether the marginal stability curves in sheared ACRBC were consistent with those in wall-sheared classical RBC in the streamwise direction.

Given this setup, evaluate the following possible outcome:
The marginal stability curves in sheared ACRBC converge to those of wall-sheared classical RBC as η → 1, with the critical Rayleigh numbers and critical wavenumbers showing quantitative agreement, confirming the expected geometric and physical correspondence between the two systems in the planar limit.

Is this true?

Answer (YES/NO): NO